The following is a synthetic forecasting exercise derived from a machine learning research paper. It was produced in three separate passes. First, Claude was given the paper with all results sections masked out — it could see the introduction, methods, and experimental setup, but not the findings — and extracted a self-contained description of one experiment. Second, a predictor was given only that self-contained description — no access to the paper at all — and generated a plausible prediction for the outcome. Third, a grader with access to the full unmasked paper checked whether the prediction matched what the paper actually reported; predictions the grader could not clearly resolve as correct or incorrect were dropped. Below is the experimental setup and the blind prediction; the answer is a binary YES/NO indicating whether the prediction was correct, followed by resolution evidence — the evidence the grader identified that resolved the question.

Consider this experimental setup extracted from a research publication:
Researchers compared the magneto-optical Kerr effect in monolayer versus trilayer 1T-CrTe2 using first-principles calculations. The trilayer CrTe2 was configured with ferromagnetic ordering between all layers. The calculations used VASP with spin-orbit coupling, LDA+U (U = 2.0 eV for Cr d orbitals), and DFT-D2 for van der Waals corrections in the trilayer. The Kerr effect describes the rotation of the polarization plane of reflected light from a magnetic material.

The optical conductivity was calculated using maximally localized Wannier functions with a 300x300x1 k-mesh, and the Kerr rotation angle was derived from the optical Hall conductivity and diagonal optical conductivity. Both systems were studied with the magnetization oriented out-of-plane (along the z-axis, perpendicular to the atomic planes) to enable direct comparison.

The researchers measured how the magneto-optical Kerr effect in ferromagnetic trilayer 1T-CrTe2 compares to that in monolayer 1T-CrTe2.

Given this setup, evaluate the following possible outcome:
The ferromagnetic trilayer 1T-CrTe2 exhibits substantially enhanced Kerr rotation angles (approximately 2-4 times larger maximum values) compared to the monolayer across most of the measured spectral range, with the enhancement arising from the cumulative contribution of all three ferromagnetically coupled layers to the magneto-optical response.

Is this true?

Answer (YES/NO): NO